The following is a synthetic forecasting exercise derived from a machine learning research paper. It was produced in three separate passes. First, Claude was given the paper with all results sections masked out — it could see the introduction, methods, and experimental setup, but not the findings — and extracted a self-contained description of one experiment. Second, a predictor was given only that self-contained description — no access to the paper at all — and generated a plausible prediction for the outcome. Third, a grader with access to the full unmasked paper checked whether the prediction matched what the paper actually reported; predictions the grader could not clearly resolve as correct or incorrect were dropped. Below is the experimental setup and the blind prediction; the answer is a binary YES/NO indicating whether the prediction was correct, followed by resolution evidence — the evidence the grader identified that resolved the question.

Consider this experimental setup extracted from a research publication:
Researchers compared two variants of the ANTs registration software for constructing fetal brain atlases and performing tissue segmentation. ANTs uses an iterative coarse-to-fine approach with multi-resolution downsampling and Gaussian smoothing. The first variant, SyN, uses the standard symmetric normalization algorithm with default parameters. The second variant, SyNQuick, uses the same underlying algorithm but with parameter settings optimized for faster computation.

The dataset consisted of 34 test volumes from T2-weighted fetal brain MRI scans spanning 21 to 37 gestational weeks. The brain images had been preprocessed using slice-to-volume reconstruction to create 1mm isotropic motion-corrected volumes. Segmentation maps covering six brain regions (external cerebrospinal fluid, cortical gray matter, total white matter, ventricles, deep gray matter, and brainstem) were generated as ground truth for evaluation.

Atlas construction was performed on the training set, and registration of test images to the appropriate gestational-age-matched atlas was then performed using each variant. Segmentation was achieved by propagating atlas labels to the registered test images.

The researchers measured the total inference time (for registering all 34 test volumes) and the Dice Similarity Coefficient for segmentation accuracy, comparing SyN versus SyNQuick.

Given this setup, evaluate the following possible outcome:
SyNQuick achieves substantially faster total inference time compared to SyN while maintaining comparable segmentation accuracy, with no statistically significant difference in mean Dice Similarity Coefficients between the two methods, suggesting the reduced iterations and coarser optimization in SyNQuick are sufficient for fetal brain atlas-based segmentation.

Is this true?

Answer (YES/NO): NO